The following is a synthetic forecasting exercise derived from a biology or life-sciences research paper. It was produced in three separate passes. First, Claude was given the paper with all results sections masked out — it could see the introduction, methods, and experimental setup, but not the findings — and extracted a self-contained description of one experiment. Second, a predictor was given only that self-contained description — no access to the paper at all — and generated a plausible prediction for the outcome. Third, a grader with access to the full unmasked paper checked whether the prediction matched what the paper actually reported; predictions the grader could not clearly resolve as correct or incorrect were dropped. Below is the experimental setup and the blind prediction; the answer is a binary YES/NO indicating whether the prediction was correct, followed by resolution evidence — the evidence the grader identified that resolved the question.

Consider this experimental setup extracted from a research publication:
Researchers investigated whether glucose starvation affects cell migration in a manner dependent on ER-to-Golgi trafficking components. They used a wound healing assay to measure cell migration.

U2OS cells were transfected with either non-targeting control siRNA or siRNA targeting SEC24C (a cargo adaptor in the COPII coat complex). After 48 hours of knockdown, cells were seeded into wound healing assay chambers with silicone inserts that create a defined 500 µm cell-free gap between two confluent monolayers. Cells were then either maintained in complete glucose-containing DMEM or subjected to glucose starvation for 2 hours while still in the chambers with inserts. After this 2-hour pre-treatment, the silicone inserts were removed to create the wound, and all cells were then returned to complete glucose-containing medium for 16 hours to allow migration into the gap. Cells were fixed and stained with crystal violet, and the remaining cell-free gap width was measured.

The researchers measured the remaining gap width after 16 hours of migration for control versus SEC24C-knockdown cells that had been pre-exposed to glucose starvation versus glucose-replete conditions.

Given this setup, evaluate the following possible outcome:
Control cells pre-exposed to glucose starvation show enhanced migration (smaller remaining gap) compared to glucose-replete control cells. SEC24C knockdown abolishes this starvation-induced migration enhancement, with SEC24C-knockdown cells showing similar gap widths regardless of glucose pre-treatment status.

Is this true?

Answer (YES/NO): YES